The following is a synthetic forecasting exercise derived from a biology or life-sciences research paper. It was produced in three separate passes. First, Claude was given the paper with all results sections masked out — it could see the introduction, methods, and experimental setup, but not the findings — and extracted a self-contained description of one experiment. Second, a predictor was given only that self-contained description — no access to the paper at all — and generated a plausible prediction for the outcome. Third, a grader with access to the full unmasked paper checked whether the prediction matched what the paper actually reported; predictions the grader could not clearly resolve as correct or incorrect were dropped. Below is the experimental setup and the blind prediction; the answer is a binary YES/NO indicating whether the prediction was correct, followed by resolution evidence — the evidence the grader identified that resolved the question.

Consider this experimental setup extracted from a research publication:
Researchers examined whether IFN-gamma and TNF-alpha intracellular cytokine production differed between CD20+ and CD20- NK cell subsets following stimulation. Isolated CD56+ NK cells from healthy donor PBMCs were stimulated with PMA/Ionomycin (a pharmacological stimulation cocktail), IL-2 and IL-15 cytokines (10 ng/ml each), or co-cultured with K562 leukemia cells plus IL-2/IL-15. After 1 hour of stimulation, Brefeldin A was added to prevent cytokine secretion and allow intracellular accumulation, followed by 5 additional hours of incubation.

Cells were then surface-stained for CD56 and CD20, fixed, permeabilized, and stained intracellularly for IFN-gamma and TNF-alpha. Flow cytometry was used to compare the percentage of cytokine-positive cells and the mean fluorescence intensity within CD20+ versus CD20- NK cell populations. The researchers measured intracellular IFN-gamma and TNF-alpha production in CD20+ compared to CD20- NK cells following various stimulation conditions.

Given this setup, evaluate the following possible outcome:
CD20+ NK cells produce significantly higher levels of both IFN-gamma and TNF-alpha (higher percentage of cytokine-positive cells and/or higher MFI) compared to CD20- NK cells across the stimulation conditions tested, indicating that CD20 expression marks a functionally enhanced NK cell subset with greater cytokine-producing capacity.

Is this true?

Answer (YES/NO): YES